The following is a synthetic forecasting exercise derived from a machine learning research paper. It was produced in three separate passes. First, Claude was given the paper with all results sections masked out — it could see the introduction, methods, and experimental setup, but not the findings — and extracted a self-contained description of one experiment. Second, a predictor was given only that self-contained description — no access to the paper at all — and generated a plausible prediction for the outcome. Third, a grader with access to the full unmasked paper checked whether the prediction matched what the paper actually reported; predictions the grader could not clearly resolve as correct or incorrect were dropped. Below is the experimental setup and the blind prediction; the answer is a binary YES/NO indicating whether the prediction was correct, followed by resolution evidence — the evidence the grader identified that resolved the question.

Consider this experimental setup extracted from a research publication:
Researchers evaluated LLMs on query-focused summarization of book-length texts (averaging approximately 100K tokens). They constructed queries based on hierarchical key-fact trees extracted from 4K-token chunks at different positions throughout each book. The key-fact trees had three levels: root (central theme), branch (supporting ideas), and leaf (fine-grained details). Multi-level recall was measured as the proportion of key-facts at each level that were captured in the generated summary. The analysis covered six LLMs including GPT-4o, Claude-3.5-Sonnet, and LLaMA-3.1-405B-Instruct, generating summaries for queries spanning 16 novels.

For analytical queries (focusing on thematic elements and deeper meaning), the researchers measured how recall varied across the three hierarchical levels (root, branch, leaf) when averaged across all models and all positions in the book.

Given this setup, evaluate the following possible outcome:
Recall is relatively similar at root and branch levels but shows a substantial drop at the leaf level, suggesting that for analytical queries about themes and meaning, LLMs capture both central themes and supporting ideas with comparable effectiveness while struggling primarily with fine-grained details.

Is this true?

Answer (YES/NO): NO